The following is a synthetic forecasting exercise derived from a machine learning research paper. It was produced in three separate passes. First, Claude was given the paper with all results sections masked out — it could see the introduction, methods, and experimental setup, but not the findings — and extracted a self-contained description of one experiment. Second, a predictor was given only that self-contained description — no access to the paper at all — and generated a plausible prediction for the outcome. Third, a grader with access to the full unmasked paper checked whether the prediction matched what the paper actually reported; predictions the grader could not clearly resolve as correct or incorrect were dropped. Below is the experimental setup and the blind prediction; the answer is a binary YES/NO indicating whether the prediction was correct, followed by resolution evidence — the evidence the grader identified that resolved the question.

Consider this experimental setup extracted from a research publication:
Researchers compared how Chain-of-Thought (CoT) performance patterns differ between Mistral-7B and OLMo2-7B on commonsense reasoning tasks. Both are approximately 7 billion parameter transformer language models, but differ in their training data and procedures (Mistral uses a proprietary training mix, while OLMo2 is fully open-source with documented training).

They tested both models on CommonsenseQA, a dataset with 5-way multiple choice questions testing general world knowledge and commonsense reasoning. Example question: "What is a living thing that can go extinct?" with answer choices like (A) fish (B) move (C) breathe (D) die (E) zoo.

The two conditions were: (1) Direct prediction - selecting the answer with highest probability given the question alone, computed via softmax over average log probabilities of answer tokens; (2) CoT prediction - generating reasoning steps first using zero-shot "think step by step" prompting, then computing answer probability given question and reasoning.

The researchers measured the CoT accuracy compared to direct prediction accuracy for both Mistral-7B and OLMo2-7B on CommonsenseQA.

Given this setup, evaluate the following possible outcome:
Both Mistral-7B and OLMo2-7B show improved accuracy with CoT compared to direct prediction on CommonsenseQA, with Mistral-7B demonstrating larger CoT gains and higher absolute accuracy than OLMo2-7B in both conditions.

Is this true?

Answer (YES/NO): NO